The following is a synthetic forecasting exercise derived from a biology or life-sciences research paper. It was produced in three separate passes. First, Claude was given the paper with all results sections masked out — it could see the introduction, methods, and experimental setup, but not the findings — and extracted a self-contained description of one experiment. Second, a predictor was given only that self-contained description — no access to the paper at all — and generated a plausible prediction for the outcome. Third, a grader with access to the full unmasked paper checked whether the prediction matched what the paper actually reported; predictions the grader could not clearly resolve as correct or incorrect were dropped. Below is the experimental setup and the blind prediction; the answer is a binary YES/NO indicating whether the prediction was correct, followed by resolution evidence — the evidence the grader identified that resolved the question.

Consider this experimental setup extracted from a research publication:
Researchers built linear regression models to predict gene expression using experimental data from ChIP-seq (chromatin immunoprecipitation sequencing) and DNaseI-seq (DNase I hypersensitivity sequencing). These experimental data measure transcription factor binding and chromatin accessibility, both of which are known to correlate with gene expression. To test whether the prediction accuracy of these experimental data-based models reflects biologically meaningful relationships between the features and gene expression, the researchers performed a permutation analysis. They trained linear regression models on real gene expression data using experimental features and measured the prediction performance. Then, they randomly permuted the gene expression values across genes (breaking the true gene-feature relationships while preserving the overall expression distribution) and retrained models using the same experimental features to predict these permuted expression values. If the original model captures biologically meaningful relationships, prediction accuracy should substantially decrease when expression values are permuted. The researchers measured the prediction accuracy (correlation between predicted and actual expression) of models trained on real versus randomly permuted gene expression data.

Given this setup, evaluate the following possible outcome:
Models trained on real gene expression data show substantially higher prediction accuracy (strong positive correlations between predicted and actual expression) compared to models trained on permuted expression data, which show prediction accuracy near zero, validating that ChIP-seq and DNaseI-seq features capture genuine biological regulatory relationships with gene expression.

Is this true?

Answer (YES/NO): NO